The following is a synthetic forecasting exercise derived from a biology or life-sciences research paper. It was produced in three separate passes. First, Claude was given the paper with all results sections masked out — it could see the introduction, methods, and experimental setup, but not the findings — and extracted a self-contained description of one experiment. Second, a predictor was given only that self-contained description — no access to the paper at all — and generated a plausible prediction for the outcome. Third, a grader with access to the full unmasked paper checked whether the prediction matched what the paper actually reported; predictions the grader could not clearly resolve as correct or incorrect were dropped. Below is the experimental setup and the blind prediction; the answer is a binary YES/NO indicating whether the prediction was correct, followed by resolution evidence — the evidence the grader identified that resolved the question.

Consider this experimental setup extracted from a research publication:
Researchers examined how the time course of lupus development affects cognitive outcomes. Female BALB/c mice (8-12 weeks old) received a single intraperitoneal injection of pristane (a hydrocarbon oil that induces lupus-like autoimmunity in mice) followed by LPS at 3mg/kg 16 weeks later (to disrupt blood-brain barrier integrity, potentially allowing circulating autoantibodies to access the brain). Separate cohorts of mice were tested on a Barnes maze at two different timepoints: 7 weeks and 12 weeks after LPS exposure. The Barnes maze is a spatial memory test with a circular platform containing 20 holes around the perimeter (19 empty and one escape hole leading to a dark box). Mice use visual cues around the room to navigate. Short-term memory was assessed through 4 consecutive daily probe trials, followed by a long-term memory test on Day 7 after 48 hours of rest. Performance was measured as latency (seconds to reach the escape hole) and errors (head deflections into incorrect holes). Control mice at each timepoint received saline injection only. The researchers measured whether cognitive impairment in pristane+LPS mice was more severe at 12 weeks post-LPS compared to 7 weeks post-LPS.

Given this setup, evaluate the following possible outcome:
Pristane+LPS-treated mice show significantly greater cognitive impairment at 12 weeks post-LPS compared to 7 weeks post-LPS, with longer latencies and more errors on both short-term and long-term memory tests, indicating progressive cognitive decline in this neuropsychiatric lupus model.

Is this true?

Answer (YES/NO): NO